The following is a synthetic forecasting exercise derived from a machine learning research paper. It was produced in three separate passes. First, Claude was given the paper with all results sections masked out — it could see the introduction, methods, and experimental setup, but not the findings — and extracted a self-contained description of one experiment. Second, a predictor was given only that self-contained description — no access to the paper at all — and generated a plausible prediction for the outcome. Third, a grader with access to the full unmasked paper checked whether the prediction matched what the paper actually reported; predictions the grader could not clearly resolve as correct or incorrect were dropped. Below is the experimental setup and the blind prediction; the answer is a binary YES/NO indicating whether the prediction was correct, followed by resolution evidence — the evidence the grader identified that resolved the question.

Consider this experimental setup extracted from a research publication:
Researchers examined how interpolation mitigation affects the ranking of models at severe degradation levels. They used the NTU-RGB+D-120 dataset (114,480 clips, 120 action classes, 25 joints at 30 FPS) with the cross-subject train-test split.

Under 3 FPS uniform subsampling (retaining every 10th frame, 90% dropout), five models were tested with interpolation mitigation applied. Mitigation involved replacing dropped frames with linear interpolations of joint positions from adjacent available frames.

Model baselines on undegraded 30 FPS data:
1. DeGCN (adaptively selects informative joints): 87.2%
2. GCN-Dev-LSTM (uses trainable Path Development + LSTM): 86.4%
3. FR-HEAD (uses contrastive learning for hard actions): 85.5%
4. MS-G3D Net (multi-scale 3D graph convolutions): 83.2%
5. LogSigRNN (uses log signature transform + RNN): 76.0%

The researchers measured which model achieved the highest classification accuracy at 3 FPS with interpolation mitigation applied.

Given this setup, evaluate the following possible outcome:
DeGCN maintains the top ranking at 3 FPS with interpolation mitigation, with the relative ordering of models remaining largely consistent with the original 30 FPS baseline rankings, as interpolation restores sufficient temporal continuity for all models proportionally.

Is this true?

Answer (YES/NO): NO